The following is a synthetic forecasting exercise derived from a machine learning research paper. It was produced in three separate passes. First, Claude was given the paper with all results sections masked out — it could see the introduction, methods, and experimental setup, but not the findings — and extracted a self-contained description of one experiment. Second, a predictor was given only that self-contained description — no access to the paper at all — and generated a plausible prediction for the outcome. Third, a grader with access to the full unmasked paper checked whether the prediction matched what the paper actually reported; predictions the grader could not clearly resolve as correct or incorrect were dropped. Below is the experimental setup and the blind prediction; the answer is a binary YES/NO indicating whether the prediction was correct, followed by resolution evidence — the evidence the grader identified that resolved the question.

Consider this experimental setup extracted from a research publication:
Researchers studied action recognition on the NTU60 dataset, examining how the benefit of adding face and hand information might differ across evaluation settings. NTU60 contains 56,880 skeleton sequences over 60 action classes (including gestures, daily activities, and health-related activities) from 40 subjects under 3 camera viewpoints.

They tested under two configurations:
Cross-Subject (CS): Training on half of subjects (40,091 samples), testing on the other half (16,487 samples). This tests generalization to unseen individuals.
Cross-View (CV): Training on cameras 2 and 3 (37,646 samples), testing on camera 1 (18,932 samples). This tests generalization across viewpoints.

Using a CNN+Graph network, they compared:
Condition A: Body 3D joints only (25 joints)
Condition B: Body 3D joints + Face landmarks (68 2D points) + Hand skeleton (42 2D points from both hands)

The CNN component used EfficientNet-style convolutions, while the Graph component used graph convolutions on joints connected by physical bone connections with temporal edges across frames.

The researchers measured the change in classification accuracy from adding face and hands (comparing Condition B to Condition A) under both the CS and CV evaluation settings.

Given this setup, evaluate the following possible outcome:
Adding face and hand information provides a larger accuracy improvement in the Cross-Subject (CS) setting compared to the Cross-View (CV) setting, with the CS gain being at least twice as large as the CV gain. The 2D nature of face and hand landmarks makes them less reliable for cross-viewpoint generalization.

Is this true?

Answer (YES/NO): NO